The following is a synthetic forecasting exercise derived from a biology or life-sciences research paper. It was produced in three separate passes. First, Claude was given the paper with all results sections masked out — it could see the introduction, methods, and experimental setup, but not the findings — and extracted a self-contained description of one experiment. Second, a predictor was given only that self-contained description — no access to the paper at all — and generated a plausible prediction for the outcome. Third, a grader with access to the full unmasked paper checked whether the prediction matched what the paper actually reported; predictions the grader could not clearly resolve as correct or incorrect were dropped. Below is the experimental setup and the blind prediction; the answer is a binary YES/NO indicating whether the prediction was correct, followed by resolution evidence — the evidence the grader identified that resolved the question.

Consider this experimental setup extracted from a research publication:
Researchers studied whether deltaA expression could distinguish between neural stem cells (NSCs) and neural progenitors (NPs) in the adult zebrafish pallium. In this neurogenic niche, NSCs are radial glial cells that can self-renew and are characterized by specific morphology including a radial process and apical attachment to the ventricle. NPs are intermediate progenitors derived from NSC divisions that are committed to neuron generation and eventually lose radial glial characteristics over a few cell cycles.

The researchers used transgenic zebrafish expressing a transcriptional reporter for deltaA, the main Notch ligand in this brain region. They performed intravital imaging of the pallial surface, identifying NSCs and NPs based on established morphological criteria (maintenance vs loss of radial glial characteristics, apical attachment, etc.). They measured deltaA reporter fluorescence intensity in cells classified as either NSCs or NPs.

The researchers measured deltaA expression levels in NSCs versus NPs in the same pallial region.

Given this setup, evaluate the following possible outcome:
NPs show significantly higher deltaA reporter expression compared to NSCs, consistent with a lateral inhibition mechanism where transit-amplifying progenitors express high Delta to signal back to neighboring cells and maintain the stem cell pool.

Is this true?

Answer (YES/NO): YES